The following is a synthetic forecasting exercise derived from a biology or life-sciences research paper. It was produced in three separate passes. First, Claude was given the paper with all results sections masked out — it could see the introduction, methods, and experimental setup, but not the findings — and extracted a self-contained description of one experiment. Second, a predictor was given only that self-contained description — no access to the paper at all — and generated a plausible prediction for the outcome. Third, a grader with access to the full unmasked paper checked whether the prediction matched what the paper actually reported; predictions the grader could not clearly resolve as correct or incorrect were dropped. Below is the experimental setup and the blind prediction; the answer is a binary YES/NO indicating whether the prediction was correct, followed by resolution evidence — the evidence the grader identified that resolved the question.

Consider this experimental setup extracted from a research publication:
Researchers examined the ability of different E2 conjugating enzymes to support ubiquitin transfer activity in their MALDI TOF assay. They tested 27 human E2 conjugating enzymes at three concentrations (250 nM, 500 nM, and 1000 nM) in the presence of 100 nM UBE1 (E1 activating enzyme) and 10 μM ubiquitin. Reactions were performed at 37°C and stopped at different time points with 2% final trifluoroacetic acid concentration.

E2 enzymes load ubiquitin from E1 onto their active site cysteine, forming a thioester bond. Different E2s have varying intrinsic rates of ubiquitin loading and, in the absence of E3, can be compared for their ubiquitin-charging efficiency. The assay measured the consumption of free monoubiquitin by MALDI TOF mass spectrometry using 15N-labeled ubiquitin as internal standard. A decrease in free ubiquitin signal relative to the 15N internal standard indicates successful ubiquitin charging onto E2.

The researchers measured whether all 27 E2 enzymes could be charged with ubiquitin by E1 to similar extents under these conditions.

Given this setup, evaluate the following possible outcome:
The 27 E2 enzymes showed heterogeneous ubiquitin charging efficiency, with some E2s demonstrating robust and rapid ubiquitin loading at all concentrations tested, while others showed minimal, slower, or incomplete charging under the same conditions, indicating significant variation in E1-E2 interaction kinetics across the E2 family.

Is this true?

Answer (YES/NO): NO